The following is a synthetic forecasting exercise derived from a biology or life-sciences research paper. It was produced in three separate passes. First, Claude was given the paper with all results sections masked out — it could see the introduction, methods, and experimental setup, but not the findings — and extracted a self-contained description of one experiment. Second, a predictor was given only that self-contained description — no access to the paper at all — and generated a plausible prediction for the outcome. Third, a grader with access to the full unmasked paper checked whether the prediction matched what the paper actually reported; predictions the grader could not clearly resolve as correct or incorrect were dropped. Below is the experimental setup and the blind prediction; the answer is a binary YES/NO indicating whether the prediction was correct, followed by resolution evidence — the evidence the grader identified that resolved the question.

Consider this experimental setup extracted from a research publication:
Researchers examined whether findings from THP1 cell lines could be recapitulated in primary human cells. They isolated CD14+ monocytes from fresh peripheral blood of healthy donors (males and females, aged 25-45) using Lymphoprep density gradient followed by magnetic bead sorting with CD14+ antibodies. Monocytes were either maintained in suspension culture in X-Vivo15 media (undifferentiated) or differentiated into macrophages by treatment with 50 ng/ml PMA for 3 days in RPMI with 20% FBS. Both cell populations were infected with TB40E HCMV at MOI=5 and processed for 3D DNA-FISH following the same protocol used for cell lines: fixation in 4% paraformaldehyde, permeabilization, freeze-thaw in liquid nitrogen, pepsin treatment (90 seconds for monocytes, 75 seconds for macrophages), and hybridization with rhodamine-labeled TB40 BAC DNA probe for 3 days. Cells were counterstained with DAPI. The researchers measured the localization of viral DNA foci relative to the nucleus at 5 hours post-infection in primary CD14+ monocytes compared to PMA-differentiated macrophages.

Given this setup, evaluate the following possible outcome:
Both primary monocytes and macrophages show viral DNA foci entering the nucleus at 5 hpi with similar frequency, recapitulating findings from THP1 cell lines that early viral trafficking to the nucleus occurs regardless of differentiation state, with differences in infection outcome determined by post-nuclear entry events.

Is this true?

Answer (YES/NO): NO